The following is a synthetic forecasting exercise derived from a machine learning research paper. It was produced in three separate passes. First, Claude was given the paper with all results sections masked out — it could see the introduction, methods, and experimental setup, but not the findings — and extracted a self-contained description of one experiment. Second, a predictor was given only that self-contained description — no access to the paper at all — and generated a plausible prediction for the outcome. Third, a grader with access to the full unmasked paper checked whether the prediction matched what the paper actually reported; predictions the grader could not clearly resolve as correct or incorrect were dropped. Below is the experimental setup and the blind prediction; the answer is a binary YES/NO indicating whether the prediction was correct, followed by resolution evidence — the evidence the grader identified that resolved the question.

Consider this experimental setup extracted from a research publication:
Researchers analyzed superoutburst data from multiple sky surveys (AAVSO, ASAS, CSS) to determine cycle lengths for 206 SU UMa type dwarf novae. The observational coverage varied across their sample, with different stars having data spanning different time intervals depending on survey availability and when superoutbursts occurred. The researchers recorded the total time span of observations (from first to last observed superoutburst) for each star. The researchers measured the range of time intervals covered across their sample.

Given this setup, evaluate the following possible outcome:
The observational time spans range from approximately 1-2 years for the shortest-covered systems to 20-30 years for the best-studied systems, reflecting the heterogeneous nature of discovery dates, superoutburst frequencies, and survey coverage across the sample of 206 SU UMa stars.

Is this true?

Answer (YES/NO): NO